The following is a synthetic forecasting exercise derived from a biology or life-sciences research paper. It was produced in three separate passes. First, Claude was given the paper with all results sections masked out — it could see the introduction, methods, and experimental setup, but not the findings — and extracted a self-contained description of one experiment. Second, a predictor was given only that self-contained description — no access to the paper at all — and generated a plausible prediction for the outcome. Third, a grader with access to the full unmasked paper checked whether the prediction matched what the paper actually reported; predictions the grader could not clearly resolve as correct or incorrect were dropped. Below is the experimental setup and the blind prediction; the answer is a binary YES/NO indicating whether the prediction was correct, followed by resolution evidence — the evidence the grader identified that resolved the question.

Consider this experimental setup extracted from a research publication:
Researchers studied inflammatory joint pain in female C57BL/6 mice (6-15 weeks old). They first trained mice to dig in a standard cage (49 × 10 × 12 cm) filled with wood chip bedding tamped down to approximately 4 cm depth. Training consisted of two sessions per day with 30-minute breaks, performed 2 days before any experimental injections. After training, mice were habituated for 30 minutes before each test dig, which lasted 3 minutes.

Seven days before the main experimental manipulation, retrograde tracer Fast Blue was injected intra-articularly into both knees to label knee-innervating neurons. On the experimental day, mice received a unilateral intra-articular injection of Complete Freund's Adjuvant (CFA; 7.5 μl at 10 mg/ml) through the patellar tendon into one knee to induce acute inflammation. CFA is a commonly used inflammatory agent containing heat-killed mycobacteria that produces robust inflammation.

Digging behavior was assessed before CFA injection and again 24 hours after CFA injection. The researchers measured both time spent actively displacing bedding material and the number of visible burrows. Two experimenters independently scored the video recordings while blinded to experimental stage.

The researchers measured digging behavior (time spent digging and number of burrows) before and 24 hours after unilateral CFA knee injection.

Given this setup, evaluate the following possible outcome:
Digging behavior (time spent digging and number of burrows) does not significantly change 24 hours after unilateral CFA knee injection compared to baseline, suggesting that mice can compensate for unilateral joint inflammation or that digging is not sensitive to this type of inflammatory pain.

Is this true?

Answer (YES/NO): NO